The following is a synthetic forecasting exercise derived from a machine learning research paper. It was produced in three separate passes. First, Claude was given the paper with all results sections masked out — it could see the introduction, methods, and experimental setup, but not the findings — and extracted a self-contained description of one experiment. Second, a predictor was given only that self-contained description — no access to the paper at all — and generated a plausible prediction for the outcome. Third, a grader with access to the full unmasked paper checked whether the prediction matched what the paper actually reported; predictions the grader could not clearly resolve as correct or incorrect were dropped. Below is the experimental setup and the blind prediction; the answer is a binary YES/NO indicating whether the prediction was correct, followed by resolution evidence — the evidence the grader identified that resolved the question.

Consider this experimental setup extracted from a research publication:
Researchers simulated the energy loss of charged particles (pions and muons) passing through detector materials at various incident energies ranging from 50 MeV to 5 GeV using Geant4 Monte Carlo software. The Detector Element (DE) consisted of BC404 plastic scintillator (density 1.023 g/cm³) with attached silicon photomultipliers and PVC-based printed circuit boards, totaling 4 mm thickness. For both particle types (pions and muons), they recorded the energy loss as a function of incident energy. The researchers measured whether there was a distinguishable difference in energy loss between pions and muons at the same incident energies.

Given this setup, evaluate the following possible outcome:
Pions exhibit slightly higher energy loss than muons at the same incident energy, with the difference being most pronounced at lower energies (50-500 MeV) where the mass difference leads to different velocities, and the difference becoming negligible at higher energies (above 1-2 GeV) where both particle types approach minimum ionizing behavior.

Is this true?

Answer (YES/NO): NO